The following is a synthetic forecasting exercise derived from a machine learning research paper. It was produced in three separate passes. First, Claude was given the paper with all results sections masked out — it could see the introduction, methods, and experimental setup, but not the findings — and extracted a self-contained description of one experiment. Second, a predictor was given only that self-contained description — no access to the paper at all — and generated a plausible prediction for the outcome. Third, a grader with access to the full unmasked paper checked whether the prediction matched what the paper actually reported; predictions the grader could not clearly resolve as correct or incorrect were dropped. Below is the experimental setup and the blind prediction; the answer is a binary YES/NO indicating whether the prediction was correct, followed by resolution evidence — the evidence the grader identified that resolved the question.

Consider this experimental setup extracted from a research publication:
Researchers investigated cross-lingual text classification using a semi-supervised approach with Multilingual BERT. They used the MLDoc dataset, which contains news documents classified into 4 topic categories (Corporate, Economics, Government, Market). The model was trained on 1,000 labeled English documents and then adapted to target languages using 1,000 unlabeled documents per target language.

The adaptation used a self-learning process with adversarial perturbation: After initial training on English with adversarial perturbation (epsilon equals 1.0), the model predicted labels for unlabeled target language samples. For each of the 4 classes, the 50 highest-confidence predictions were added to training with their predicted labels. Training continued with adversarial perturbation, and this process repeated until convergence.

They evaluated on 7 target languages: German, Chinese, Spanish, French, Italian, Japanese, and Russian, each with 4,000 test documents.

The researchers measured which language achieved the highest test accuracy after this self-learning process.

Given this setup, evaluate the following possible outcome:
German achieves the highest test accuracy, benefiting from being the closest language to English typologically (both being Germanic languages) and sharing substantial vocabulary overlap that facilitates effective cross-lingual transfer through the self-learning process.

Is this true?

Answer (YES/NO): YES